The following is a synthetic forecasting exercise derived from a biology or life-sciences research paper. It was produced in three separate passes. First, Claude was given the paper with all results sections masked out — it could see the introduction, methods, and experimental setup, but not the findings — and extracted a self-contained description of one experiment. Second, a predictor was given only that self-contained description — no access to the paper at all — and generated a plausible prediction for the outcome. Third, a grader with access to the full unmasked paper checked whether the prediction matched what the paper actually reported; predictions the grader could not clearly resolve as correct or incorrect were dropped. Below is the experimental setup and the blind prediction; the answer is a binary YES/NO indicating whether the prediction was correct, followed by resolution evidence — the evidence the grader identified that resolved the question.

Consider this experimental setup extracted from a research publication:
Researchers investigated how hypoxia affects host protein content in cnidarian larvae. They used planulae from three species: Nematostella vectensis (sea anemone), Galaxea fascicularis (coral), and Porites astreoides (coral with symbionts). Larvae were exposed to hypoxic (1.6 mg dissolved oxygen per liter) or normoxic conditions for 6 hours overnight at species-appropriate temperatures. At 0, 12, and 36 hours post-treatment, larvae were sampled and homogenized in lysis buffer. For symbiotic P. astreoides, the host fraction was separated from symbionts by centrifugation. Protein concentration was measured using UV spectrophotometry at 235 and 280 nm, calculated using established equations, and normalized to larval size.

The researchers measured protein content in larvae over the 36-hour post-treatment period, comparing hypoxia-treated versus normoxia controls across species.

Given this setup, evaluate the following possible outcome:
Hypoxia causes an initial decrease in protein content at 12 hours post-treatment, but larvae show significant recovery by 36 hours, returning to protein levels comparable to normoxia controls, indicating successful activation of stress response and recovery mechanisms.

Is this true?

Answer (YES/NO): NO